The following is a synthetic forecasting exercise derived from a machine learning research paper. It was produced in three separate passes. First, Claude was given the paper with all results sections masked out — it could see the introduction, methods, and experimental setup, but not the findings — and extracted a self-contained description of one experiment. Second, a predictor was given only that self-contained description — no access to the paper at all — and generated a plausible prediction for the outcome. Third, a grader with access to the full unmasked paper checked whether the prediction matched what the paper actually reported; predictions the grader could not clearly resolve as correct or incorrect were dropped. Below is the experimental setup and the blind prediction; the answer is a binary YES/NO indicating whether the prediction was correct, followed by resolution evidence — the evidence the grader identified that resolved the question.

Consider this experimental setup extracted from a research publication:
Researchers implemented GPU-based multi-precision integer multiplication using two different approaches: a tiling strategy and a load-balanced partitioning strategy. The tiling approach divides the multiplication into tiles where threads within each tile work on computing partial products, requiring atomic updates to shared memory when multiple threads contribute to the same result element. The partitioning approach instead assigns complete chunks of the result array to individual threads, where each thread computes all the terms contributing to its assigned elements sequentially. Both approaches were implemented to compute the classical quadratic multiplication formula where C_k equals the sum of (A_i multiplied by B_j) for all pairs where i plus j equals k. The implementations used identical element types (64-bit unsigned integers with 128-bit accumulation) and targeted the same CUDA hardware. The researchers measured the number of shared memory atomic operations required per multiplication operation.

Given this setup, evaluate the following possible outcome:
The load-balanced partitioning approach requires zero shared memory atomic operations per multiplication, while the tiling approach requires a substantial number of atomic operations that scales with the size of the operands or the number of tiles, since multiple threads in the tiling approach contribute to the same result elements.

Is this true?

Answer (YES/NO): YES